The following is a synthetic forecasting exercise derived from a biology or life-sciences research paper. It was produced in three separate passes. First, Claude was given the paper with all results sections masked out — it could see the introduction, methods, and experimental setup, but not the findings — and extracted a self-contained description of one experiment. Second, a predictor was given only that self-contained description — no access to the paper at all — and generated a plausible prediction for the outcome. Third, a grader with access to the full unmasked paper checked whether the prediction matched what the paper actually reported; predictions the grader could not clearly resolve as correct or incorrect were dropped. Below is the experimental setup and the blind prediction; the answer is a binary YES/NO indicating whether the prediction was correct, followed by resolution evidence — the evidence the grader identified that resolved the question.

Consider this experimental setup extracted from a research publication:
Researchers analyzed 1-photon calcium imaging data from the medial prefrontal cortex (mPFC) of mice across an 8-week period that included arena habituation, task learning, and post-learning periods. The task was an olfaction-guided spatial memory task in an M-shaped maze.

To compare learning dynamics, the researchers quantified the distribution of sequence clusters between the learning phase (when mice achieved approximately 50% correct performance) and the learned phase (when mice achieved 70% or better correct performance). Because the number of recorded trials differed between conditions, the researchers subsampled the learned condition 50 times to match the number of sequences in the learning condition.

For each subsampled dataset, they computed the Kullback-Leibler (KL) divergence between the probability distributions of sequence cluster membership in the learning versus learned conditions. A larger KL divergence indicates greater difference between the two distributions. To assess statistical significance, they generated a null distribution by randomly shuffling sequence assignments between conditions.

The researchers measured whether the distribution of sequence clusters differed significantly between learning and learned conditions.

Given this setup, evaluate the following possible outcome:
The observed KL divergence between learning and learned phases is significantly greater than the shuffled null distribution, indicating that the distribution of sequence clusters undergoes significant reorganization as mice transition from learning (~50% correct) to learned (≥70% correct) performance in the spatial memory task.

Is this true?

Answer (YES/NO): YES